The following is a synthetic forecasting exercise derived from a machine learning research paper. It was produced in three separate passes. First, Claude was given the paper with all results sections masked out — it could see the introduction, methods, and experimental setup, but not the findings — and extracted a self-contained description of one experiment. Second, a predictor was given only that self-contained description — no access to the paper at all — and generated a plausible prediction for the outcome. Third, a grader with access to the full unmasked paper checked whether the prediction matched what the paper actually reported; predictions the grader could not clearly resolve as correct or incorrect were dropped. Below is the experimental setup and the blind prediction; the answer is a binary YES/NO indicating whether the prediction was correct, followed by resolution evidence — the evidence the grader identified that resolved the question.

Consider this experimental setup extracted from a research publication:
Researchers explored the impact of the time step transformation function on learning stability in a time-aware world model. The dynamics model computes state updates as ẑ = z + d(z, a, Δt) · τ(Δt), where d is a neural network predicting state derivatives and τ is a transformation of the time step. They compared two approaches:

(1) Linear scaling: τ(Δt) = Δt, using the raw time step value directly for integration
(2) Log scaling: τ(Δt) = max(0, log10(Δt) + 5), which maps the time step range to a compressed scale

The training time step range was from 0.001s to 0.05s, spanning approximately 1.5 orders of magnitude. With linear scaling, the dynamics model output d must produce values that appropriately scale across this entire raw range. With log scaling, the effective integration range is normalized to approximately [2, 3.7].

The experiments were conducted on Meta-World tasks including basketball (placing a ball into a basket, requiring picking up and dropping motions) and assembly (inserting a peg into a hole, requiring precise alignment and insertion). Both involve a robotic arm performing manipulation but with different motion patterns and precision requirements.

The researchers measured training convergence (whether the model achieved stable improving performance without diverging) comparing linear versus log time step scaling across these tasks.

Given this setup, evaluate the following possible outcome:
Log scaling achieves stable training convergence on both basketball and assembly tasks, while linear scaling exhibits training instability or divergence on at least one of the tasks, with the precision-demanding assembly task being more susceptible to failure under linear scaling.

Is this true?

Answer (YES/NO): YES